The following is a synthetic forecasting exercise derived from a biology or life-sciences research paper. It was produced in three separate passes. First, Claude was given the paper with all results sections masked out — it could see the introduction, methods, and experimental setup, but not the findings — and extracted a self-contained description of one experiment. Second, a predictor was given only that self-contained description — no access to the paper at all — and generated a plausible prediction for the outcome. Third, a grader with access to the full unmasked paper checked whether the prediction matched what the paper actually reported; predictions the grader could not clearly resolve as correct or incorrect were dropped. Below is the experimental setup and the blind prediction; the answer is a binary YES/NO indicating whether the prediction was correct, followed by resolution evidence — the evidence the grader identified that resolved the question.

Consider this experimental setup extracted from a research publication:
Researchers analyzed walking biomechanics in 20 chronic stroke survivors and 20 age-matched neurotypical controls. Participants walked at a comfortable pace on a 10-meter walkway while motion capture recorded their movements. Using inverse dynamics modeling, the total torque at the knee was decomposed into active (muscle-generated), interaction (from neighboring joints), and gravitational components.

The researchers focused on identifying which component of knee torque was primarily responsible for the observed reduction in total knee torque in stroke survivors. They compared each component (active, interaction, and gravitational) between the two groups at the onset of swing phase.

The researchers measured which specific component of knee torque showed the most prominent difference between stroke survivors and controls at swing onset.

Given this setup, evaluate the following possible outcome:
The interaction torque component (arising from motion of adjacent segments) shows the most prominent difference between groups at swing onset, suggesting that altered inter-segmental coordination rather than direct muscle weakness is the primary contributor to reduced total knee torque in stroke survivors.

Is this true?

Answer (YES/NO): YES